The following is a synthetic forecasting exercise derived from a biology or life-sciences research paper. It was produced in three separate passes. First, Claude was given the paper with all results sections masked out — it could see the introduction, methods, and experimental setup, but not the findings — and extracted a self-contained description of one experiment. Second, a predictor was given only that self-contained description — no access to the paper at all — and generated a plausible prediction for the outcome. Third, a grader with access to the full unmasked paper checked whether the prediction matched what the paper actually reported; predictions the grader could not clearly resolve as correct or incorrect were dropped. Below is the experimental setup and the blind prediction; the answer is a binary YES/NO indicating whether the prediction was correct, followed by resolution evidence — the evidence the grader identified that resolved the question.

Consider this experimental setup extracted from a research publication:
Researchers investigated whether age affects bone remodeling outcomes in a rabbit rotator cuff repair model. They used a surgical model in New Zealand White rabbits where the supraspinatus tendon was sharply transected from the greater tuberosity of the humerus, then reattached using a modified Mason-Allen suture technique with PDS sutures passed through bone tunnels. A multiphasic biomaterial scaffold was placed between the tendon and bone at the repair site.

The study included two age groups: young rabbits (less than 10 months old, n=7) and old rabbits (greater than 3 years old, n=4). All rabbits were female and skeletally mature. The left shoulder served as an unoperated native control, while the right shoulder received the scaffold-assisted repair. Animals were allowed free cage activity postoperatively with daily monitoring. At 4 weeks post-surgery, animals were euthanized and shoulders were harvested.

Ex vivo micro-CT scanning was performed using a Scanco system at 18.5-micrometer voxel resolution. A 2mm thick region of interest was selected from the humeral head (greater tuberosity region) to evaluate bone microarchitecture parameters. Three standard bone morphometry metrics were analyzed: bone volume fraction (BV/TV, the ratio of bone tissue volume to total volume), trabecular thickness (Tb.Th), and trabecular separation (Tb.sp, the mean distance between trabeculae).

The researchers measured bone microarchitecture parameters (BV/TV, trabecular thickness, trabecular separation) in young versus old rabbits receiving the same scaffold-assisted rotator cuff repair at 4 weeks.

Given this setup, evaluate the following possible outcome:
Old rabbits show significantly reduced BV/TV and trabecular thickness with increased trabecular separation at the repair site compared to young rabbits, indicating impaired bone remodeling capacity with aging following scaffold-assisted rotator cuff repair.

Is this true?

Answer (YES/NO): NO